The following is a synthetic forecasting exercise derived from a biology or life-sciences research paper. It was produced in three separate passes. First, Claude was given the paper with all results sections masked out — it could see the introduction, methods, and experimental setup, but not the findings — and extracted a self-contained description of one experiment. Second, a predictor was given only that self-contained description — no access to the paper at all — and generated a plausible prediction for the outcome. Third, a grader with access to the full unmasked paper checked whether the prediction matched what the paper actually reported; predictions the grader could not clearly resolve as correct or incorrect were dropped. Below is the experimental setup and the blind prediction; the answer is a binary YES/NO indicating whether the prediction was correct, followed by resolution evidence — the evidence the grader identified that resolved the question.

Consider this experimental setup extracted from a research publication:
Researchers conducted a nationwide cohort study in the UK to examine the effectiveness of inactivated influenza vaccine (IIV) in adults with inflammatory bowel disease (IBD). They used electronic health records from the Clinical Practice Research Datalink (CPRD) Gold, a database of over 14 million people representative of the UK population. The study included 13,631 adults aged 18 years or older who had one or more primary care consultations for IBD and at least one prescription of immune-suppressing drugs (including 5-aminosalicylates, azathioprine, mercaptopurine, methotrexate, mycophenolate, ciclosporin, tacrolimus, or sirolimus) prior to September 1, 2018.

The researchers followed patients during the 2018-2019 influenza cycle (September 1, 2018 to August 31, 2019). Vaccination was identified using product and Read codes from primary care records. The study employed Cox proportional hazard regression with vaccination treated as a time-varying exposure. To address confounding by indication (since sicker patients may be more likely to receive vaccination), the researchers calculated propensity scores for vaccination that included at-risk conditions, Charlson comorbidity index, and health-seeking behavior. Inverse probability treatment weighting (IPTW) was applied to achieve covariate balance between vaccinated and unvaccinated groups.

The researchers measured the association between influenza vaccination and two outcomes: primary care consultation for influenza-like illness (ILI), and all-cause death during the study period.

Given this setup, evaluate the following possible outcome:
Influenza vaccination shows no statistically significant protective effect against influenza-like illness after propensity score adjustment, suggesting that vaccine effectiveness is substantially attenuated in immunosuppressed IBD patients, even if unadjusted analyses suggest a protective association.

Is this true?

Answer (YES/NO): NO